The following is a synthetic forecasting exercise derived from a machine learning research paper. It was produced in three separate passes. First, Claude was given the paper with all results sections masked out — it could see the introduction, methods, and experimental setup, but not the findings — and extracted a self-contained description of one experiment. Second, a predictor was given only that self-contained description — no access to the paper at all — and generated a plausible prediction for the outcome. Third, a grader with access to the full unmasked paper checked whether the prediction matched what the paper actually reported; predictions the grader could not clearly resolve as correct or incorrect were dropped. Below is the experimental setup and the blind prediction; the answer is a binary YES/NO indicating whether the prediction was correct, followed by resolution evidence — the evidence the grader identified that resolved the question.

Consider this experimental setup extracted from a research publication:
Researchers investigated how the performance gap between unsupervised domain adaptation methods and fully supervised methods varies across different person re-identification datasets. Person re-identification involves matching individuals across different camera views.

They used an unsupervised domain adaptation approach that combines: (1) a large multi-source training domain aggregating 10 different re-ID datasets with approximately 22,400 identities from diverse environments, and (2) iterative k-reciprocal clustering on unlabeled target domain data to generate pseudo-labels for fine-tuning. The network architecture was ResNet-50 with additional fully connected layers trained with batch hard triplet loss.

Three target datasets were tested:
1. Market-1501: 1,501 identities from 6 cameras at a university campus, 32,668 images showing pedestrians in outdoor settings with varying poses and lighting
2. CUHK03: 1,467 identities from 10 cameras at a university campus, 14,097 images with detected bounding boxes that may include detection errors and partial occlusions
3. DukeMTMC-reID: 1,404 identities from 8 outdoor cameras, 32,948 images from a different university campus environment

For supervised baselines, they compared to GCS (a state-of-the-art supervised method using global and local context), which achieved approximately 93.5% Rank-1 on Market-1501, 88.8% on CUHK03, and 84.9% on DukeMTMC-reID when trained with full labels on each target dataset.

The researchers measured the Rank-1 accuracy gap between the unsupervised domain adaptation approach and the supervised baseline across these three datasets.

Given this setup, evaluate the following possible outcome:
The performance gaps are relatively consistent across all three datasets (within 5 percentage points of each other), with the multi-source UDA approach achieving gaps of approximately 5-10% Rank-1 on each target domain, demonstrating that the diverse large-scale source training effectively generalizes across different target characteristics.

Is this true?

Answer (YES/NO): NO